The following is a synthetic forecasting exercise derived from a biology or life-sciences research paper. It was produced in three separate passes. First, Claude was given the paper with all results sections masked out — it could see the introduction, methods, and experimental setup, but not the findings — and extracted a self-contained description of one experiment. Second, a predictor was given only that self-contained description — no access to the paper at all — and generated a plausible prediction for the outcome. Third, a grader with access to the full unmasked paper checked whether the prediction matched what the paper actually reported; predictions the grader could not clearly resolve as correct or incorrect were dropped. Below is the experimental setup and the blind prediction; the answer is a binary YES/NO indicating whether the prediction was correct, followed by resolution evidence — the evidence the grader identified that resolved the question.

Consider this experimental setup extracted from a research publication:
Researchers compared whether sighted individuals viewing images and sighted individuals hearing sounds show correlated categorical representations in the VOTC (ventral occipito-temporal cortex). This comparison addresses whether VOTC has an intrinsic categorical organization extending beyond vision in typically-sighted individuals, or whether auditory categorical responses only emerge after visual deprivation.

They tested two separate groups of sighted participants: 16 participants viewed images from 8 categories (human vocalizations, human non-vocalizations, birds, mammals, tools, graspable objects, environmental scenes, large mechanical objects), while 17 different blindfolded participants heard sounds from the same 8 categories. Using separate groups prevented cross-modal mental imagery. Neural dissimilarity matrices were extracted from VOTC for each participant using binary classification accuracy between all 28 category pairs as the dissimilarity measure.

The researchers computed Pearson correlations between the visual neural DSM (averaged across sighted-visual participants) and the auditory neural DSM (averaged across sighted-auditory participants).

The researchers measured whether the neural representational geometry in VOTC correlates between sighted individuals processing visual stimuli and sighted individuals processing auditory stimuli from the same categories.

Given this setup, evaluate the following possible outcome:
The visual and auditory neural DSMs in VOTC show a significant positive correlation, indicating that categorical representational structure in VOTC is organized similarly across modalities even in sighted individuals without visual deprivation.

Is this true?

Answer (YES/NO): YES